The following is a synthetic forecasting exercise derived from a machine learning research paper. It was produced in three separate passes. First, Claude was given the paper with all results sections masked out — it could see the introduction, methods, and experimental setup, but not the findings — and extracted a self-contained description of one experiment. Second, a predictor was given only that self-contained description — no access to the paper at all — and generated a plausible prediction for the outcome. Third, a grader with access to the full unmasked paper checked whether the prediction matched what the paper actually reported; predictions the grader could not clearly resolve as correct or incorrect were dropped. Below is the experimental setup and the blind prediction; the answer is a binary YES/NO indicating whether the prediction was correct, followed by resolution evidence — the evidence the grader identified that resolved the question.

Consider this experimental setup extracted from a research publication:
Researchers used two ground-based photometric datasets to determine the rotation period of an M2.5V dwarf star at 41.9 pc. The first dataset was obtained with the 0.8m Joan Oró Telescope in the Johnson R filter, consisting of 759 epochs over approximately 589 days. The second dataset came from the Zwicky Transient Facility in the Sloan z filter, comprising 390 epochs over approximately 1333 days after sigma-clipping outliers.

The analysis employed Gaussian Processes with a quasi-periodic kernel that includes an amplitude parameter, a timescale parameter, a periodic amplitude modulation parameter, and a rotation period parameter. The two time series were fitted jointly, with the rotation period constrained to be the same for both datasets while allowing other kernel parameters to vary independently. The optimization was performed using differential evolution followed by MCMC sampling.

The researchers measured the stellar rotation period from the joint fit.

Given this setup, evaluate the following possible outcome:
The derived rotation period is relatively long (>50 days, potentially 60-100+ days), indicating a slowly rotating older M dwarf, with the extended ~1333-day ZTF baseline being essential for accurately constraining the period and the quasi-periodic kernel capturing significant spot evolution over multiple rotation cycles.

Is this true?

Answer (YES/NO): NO